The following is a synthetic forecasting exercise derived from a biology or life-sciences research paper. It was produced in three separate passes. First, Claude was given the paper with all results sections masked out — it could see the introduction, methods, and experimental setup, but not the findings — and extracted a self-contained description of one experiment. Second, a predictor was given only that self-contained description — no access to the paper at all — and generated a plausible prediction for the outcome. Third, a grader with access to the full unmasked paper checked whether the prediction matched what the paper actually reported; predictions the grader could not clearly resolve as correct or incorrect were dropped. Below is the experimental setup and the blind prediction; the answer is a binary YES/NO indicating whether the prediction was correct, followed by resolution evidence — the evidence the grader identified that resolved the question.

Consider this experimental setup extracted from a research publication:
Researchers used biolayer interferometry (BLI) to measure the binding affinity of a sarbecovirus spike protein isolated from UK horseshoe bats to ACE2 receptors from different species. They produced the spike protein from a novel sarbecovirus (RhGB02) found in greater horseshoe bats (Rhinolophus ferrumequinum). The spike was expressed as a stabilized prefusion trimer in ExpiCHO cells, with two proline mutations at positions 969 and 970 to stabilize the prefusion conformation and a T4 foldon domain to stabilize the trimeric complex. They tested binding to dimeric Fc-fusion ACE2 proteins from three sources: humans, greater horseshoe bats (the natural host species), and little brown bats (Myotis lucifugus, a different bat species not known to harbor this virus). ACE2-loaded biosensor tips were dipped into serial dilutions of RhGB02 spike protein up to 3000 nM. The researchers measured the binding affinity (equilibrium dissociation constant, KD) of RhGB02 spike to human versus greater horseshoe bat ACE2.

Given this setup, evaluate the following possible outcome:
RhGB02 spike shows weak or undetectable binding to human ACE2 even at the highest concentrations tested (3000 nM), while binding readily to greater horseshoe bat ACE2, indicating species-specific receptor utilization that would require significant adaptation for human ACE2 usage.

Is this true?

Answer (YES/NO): NO